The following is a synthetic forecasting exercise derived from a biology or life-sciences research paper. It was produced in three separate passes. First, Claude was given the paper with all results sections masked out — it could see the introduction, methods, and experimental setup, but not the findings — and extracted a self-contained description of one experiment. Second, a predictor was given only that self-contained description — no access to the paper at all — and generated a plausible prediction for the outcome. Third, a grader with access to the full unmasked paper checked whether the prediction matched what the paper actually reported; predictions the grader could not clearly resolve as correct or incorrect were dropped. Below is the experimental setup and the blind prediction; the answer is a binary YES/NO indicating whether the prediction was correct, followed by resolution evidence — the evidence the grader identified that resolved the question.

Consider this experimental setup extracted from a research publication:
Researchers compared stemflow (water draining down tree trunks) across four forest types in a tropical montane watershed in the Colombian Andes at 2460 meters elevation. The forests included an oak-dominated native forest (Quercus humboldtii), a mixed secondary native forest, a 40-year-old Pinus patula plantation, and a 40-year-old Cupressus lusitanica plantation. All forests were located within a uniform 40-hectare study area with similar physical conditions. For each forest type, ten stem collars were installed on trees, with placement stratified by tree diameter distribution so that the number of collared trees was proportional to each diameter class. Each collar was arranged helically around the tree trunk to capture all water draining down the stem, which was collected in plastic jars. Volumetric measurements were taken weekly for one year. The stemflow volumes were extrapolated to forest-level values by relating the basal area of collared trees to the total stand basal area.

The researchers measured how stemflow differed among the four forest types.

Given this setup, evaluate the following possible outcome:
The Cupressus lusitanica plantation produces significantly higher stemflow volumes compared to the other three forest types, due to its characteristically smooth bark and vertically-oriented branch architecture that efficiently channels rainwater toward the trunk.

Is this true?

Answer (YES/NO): NO